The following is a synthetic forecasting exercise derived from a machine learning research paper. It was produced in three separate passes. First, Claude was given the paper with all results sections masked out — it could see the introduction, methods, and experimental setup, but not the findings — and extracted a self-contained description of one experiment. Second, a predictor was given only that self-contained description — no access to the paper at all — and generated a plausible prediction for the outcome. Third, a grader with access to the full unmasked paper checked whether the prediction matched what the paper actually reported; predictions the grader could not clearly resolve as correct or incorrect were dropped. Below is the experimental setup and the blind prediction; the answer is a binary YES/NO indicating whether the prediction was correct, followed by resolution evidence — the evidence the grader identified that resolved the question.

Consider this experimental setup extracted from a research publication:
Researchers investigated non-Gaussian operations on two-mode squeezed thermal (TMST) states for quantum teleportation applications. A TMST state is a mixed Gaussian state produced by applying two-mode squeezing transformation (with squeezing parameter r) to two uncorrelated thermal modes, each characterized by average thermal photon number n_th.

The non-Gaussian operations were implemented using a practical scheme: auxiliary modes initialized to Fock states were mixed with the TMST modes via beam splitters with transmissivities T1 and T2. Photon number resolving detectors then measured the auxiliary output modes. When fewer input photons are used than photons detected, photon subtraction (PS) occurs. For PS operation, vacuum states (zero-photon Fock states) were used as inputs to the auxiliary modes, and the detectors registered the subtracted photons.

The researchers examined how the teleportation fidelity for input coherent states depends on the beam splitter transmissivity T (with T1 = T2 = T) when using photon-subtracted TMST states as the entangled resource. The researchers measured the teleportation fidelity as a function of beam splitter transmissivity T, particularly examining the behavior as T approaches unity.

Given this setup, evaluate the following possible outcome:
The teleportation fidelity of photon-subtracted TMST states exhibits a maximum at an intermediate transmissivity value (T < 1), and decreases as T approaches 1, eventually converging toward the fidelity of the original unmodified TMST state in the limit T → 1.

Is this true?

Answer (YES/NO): NO